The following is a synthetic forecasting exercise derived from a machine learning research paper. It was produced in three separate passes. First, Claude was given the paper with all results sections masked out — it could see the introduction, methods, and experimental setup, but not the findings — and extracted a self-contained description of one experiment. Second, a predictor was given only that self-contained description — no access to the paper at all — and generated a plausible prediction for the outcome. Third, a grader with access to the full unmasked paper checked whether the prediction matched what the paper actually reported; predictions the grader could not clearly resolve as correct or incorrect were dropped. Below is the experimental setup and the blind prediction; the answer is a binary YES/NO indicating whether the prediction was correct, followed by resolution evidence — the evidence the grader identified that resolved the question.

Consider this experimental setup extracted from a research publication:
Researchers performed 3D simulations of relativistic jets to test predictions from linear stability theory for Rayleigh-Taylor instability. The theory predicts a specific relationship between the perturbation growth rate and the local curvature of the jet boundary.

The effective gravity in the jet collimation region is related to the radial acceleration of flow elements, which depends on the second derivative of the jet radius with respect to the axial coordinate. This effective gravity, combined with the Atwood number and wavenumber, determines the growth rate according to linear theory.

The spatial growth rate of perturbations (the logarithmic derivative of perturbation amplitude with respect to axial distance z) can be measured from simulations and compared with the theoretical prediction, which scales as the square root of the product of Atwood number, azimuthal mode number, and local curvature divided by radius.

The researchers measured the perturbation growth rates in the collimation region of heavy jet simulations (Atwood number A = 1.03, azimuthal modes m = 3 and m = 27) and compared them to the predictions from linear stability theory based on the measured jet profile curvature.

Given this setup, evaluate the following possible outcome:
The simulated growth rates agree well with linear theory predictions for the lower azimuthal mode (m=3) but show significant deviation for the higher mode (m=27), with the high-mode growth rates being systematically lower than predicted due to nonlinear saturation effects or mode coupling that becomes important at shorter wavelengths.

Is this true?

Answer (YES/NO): NO